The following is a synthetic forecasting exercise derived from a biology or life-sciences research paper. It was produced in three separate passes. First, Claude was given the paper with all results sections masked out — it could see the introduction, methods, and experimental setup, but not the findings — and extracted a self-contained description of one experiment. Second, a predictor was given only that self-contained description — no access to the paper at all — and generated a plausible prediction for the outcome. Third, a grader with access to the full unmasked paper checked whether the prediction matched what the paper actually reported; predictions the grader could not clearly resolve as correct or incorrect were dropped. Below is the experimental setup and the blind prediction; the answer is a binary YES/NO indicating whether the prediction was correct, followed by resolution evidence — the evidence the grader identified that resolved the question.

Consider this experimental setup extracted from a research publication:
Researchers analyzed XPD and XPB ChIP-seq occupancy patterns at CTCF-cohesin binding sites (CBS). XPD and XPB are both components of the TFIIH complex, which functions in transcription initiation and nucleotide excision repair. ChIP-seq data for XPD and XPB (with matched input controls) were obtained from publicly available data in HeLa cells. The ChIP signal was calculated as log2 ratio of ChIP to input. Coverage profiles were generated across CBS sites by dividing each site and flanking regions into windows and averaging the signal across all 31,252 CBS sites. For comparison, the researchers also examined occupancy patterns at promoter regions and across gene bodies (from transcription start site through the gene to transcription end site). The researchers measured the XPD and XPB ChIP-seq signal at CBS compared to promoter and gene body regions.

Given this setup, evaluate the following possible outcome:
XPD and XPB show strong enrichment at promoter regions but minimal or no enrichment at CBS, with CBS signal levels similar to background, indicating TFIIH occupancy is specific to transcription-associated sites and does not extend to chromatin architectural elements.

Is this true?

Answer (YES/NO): NO